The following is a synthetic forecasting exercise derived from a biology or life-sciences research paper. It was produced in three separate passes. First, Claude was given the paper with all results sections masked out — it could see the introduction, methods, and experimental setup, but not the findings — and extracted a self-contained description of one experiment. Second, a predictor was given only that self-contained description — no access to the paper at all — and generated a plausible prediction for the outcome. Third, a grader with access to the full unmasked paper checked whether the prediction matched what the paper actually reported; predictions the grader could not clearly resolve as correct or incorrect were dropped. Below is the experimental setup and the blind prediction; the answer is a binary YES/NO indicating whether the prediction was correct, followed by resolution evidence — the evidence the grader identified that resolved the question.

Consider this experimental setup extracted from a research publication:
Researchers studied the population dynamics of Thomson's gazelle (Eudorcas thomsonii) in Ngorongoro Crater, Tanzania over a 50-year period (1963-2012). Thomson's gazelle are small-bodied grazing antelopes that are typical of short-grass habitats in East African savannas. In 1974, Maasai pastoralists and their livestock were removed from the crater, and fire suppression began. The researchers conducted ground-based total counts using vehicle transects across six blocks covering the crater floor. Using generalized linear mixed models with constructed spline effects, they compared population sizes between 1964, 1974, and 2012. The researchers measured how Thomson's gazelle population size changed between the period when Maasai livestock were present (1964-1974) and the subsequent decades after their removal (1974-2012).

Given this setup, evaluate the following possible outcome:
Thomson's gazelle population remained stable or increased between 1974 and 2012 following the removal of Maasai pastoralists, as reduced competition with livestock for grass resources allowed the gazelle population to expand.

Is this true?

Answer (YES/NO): NO